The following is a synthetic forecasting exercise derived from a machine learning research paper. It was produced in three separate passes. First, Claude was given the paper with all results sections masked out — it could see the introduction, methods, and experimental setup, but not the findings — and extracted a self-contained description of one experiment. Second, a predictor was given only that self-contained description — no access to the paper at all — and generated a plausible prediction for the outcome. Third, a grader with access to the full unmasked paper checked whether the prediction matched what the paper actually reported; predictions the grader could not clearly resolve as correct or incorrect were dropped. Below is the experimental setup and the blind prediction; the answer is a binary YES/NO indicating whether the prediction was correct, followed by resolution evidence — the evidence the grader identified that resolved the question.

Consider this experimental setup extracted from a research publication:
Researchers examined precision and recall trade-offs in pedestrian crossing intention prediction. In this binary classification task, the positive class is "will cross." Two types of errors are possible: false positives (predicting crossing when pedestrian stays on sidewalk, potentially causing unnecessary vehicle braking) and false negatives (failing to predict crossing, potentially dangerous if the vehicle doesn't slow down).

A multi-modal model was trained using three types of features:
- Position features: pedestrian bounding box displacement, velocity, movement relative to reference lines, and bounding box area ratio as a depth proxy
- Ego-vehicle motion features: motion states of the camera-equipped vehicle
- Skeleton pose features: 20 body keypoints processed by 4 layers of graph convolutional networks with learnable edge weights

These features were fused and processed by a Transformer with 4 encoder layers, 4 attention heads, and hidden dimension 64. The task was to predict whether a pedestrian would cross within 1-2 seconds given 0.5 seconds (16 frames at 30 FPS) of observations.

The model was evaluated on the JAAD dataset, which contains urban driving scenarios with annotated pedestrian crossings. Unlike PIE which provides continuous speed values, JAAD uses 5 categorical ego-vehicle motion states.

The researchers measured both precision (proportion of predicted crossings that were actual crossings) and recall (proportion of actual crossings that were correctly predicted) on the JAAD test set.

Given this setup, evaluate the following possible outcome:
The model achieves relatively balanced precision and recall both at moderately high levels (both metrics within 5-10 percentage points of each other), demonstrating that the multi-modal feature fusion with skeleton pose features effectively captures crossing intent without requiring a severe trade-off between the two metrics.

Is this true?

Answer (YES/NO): YES